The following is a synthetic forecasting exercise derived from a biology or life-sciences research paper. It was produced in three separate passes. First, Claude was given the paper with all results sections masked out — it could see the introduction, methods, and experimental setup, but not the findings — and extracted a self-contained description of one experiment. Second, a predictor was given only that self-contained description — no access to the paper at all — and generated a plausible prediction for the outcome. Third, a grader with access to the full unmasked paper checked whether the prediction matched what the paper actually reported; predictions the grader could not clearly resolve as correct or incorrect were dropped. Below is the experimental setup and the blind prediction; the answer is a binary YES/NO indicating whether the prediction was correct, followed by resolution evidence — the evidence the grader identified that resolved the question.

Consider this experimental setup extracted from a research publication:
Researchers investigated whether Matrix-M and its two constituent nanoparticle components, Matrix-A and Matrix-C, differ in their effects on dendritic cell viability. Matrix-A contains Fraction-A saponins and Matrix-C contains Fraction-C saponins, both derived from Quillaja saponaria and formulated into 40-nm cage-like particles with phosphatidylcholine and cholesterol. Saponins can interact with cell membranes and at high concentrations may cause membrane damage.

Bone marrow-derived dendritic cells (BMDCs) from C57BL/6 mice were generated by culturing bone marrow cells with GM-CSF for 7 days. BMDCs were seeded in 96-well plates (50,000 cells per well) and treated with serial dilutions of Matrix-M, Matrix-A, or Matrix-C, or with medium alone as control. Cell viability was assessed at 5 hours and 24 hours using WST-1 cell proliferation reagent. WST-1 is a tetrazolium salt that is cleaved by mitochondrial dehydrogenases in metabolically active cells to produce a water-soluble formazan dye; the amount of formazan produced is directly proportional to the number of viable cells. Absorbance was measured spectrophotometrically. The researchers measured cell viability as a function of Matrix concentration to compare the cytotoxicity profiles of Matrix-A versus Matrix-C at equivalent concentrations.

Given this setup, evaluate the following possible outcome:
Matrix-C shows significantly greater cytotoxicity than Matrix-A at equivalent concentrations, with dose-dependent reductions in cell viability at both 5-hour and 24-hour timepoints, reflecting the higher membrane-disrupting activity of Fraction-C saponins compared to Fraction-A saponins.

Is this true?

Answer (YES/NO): YES